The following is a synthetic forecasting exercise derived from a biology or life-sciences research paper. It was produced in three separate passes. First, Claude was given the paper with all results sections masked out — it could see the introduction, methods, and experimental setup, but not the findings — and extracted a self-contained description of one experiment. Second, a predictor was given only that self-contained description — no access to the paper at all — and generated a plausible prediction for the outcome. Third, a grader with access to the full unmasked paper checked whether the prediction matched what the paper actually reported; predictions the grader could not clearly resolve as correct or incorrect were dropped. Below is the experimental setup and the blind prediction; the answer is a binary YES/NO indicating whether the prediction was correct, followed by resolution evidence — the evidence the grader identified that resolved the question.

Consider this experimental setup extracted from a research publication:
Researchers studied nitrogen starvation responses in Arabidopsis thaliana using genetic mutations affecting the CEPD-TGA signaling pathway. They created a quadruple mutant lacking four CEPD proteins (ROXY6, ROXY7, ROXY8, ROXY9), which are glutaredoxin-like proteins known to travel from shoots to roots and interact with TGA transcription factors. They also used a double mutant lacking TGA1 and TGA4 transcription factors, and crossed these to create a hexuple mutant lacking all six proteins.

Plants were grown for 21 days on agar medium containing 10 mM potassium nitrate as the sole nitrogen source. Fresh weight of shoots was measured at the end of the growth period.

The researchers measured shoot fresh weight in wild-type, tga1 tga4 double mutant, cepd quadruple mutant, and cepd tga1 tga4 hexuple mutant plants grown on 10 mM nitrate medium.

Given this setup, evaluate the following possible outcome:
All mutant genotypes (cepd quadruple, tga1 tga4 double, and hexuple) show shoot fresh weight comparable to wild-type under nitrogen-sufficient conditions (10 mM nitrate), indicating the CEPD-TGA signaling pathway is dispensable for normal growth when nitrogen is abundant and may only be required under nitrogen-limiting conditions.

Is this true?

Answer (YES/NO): NO